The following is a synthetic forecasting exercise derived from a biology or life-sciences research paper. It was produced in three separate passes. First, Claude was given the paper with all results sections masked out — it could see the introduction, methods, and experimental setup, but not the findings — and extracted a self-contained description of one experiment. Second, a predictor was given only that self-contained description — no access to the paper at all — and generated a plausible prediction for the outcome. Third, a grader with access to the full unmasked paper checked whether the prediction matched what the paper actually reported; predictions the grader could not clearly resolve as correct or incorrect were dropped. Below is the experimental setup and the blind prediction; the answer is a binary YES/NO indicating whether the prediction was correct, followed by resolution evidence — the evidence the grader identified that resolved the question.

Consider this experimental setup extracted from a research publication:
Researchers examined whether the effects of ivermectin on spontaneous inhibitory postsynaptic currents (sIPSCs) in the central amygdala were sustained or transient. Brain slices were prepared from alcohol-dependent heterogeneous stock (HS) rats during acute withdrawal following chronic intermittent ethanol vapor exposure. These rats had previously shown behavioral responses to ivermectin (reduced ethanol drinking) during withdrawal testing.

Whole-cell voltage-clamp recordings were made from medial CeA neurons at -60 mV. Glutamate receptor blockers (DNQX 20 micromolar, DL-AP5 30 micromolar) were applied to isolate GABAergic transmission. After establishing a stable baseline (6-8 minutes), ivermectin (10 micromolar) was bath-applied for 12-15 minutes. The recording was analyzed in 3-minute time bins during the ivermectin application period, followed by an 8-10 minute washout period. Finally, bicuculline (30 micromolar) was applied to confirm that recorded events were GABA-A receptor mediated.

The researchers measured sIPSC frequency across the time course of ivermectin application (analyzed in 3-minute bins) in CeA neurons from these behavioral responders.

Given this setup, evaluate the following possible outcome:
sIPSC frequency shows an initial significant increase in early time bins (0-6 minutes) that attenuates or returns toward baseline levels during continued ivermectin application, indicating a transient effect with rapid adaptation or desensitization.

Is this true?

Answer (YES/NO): NO